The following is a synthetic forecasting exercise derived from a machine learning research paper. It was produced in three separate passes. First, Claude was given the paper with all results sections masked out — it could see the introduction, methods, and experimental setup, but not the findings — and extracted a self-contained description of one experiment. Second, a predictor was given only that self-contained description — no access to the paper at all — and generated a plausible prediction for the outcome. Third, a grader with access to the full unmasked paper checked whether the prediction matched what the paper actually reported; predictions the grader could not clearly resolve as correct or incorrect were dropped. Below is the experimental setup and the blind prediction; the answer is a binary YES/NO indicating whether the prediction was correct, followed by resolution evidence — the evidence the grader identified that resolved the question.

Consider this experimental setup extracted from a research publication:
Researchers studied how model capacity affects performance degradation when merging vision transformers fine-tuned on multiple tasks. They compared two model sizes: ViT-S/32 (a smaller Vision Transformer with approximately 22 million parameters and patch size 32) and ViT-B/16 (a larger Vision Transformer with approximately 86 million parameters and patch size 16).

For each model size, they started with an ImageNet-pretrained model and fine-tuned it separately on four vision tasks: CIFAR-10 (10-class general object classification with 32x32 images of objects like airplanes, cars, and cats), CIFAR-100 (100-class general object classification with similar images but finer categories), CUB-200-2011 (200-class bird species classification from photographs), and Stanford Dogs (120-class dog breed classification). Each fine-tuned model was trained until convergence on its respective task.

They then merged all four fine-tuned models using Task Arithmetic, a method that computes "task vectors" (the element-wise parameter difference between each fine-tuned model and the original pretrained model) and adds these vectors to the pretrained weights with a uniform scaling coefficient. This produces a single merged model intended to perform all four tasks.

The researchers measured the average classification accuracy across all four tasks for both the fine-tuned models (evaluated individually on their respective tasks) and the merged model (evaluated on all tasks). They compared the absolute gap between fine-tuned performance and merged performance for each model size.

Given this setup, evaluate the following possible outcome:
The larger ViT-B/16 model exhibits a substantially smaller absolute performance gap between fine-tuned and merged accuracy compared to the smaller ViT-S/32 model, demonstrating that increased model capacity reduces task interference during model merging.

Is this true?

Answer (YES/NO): NO